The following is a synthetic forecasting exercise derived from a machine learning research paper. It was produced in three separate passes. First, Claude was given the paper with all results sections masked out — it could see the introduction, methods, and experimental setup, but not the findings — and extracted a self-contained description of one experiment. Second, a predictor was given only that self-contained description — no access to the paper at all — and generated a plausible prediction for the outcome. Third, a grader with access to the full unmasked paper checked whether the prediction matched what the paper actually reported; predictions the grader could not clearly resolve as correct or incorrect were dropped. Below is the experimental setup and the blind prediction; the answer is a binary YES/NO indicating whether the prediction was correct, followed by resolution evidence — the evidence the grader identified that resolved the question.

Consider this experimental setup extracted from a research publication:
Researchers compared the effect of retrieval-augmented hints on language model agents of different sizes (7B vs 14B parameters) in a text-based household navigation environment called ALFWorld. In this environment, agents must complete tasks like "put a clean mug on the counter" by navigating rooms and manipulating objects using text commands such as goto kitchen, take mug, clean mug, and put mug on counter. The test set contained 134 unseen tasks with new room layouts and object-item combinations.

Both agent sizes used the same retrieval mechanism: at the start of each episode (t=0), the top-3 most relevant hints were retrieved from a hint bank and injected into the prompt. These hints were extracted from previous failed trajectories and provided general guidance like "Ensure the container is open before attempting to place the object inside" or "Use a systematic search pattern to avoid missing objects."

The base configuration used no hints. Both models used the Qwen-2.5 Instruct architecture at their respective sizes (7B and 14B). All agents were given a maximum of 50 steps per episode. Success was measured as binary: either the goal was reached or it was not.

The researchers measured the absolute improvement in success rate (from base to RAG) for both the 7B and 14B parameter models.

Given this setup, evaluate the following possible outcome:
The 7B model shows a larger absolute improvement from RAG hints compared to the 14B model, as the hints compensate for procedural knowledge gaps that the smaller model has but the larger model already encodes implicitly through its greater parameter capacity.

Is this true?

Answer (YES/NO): YES